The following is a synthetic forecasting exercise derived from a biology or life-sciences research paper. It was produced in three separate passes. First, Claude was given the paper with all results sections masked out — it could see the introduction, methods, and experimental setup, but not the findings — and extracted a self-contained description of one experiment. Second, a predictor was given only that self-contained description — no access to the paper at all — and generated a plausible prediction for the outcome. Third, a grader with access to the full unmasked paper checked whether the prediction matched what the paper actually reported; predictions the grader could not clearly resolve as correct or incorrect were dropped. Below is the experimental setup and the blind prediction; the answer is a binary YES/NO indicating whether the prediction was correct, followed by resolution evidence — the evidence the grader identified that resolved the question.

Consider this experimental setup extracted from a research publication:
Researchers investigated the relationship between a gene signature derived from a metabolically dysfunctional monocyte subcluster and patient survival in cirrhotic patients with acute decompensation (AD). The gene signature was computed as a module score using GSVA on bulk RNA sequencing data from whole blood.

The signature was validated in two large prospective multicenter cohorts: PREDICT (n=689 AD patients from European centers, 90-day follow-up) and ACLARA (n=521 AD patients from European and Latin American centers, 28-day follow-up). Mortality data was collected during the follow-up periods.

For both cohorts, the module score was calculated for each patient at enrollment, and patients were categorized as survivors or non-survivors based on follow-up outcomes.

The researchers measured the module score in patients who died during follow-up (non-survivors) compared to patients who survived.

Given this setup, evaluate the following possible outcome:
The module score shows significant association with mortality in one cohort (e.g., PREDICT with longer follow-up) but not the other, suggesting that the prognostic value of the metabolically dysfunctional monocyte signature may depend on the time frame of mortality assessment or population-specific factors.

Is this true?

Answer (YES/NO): NO